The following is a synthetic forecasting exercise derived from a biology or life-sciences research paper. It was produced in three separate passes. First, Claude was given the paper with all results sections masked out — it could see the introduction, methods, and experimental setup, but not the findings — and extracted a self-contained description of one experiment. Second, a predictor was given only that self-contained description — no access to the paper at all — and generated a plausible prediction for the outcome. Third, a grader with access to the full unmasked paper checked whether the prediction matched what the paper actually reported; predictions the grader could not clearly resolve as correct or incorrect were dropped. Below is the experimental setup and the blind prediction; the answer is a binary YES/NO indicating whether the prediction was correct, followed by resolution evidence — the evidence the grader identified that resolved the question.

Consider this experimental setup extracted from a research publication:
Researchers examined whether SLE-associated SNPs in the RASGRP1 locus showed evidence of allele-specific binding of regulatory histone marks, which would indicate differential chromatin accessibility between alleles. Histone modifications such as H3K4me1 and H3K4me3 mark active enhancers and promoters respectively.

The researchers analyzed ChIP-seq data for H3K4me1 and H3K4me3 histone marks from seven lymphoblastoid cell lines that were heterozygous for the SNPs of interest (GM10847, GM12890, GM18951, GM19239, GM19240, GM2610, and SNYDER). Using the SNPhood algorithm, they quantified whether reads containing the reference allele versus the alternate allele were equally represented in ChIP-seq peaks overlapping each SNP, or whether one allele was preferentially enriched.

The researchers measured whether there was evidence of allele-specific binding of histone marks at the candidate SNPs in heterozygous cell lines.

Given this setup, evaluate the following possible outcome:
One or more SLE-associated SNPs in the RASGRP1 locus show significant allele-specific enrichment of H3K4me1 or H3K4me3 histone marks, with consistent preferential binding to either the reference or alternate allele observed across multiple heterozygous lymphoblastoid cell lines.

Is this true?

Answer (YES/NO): YES